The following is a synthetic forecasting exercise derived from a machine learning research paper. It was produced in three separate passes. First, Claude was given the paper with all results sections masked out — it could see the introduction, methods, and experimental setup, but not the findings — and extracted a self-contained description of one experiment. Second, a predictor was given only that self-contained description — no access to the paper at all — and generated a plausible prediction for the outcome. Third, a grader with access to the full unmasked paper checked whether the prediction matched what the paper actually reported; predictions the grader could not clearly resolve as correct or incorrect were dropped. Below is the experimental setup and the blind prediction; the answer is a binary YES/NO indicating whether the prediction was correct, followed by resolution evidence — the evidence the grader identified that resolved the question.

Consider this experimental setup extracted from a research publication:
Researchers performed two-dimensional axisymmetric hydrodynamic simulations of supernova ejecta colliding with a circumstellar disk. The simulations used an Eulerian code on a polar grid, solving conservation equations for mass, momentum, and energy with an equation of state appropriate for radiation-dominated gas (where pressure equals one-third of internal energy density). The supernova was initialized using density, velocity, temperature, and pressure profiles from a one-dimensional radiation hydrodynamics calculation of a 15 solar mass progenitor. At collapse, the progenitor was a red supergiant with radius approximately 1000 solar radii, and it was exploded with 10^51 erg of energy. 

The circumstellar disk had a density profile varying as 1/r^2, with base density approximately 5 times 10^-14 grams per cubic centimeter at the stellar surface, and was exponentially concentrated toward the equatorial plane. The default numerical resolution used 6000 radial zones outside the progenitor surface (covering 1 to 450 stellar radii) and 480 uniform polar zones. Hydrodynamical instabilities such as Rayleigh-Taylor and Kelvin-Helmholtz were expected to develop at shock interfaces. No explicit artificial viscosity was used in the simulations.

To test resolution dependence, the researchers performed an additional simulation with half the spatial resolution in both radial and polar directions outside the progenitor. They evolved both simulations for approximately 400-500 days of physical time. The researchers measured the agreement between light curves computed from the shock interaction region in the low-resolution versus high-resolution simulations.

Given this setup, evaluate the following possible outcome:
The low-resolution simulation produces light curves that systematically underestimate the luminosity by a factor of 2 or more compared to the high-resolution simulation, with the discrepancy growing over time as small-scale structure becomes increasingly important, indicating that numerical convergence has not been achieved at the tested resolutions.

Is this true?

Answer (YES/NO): NO